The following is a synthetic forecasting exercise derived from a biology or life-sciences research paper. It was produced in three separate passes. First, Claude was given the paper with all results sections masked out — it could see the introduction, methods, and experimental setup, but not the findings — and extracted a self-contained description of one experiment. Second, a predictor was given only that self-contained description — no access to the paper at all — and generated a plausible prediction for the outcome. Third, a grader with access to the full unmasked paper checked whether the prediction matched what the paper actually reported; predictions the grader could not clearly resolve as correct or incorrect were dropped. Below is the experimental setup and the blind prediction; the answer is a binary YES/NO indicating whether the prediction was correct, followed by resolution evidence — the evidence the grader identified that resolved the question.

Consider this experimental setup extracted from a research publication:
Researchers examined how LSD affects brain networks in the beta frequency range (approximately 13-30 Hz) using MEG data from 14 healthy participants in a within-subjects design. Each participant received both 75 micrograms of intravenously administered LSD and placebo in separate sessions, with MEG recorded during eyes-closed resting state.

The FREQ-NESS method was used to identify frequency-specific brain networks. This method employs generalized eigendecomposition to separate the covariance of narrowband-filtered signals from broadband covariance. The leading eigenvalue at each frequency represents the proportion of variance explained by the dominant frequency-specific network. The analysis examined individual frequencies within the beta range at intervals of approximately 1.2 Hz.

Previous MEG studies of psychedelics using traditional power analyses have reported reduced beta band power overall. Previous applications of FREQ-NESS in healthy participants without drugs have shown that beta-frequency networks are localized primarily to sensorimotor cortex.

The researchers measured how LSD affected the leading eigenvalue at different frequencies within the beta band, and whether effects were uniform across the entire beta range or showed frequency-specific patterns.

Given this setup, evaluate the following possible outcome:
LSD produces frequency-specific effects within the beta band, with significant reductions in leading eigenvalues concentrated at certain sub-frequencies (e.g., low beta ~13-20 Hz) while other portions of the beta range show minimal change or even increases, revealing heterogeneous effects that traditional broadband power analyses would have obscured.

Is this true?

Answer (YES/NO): YES